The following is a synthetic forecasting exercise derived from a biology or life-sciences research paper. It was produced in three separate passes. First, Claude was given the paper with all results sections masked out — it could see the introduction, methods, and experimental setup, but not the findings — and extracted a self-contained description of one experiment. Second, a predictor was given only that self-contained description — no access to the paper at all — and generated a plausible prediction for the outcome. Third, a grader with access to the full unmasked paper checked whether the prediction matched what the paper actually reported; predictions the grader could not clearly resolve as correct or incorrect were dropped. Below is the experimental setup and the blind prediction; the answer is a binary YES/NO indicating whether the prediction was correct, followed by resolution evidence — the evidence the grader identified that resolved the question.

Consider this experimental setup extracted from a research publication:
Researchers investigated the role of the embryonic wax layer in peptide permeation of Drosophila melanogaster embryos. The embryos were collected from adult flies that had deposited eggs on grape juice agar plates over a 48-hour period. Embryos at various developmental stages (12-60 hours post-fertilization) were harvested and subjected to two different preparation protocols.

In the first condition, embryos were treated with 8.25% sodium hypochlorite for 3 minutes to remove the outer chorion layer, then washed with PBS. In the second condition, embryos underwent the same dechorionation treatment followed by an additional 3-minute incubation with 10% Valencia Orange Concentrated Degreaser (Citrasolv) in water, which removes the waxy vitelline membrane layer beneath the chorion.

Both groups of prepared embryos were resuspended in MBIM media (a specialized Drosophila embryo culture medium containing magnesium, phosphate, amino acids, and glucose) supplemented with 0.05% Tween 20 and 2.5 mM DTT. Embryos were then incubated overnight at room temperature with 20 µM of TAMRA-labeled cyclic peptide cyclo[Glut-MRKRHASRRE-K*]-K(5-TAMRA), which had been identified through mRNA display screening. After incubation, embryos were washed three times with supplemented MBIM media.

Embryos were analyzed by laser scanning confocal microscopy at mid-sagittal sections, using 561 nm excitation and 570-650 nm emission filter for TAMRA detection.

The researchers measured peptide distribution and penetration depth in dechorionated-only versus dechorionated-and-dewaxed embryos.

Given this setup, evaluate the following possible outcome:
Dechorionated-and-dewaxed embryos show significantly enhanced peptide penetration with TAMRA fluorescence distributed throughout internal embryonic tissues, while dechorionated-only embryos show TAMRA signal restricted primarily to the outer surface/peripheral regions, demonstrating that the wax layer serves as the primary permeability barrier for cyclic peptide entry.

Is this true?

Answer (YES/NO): NO